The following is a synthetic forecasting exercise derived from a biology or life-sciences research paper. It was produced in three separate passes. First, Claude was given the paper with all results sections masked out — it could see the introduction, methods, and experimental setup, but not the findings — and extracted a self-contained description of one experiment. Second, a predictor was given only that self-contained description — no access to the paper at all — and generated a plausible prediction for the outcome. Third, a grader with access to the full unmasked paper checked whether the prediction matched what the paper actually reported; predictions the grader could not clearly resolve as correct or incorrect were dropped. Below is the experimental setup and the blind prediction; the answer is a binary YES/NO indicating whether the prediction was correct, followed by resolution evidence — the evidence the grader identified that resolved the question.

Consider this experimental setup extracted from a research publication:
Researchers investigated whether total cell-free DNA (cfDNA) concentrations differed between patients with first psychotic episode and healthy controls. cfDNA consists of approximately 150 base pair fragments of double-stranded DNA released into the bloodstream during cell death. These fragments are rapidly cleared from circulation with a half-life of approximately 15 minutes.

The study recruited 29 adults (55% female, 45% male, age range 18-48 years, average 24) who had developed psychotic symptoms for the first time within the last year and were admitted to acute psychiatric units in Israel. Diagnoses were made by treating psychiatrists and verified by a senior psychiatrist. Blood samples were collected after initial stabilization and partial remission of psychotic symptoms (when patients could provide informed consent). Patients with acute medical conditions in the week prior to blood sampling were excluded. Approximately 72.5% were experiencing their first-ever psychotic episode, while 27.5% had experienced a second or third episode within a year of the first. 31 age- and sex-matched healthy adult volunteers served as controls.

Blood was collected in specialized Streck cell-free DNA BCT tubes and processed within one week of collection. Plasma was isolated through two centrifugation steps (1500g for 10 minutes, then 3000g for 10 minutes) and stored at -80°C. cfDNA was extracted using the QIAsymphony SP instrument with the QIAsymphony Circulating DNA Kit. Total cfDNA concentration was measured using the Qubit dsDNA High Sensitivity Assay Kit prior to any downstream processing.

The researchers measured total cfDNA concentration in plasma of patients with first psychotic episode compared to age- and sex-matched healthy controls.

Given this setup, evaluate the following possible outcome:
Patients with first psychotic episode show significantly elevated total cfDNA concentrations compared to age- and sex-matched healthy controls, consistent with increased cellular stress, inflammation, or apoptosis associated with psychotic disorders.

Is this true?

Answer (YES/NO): YES